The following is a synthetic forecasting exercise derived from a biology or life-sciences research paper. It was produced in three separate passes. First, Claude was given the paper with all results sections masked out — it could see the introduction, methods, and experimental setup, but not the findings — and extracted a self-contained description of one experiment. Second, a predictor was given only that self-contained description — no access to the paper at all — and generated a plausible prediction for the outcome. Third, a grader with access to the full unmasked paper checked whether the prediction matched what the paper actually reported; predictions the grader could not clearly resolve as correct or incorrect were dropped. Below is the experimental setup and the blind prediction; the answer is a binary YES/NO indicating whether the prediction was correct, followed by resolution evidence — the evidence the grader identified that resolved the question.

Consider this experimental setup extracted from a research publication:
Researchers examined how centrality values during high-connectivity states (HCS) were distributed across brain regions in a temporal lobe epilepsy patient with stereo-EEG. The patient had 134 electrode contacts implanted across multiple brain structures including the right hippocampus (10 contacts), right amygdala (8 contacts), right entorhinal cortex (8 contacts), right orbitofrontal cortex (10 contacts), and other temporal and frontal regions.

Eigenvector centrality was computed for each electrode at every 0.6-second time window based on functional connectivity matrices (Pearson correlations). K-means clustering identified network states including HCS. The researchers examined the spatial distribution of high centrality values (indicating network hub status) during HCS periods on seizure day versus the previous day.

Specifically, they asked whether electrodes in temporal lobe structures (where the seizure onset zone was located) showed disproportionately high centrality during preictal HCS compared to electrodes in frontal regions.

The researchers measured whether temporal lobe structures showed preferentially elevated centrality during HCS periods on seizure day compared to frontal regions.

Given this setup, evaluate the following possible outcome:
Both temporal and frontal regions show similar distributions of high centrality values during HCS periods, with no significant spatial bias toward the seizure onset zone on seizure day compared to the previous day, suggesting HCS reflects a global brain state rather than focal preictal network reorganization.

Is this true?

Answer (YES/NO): NO